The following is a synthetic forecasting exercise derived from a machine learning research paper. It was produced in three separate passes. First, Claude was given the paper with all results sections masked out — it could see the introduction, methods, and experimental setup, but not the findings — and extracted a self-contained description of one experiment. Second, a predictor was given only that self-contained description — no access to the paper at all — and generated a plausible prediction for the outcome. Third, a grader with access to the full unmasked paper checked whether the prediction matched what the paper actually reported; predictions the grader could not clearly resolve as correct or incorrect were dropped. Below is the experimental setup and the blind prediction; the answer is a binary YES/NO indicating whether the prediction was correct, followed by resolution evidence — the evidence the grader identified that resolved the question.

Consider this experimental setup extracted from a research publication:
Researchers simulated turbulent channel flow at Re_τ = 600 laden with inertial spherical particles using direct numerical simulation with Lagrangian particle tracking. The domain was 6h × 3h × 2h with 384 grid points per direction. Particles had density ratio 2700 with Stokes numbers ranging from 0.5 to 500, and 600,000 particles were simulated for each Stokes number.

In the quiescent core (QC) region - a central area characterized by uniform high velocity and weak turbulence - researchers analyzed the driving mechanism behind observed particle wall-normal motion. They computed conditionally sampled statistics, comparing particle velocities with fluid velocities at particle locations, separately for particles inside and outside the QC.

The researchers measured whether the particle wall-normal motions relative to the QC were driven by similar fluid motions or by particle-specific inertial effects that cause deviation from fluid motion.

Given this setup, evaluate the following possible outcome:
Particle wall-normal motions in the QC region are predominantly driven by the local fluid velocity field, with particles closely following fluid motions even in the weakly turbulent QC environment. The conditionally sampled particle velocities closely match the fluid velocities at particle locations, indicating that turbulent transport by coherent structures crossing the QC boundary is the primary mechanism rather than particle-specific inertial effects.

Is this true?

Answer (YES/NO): NO